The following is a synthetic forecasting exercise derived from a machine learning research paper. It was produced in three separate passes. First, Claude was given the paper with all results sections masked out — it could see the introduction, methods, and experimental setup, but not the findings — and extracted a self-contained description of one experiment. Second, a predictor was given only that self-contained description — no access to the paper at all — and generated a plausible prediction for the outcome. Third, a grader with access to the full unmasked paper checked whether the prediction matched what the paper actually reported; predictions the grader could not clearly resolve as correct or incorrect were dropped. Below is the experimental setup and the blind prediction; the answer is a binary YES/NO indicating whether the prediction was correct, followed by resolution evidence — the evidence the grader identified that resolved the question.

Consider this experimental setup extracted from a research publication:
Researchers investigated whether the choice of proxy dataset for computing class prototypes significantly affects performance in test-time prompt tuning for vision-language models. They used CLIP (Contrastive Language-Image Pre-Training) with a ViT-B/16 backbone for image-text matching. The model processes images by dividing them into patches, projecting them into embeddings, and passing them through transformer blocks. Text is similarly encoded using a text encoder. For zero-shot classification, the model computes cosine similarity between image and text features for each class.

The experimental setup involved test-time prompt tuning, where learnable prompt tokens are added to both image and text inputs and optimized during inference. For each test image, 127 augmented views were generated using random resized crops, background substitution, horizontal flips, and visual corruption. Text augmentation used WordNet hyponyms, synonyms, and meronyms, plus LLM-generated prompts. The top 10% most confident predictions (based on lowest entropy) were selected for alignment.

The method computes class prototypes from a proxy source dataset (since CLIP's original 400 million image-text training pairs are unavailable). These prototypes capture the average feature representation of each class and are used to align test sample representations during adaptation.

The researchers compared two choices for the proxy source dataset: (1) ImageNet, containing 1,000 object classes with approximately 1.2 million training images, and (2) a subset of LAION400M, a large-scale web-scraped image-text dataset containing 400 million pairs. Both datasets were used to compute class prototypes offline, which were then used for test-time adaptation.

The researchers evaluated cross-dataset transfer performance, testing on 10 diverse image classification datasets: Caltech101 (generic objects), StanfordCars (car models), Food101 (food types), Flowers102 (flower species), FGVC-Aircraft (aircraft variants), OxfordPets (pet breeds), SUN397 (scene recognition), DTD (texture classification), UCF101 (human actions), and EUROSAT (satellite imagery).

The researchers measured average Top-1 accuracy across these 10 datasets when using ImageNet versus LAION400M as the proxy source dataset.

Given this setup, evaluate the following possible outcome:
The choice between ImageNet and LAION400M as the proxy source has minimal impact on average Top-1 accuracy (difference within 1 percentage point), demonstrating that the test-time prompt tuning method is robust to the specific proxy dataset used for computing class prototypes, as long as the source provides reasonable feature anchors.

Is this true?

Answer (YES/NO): YES